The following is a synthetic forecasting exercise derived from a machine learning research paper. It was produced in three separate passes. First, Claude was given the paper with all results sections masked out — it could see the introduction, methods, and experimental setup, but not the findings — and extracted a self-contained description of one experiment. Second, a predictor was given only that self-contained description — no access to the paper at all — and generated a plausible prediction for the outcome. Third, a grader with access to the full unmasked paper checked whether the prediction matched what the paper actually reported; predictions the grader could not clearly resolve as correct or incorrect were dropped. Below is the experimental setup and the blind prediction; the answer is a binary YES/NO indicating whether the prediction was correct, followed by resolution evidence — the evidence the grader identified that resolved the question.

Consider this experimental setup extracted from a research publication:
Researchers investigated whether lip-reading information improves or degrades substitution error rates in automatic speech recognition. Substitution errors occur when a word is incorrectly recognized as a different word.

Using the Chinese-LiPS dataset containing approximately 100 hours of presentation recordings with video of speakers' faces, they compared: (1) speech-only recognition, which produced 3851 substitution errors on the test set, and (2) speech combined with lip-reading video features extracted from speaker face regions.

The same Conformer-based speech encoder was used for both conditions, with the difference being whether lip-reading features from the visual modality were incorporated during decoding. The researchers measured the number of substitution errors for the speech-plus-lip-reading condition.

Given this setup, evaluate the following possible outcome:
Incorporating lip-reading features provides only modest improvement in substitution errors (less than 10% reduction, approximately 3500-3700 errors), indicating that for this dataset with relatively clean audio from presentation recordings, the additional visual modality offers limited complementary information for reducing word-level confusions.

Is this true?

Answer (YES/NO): NO